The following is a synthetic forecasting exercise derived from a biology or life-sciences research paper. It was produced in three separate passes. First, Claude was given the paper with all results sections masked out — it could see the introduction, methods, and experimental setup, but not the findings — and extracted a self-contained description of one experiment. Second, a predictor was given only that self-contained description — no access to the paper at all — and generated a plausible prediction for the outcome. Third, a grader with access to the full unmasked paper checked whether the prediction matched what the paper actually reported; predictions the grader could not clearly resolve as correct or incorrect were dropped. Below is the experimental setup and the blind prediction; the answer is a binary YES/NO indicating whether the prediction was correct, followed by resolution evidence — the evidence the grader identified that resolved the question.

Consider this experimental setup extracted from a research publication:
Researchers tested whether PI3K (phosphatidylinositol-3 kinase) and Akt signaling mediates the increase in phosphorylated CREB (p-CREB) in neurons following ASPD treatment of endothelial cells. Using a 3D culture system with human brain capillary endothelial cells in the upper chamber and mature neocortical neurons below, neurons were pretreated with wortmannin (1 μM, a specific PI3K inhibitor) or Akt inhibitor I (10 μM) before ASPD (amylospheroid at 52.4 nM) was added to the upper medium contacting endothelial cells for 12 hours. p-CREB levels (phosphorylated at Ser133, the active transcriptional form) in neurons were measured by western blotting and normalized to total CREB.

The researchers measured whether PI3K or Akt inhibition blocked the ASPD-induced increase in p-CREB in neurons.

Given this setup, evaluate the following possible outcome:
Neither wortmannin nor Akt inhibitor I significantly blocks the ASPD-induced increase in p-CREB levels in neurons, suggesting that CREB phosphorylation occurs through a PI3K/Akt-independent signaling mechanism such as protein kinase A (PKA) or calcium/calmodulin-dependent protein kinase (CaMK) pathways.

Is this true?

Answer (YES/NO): NO